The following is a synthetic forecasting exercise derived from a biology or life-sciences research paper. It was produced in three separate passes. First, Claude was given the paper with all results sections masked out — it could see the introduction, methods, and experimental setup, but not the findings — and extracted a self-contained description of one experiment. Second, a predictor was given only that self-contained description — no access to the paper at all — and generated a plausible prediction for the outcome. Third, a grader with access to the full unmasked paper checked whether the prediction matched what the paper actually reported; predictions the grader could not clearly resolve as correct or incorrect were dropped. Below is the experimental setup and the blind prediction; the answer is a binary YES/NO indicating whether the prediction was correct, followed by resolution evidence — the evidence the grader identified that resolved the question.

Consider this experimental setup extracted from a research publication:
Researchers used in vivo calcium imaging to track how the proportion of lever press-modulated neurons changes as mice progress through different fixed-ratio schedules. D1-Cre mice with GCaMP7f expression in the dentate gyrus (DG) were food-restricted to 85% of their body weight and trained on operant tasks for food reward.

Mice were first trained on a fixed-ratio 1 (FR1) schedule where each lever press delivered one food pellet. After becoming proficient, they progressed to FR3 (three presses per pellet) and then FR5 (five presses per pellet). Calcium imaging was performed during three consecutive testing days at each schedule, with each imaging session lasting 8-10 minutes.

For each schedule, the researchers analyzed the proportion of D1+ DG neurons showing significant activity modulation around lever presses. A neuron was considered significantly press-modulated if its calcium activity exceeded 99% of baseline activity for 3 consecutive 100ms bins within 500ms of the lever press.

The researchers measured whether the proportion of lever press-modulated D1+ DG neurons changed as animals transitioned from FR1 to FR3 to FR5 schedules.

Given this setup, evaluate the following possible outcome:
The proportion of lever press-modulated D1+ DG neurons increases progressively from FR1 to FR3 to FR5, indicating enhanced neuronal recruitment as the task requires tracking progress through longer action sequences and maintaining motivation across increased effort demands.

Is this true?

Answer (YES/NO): NO